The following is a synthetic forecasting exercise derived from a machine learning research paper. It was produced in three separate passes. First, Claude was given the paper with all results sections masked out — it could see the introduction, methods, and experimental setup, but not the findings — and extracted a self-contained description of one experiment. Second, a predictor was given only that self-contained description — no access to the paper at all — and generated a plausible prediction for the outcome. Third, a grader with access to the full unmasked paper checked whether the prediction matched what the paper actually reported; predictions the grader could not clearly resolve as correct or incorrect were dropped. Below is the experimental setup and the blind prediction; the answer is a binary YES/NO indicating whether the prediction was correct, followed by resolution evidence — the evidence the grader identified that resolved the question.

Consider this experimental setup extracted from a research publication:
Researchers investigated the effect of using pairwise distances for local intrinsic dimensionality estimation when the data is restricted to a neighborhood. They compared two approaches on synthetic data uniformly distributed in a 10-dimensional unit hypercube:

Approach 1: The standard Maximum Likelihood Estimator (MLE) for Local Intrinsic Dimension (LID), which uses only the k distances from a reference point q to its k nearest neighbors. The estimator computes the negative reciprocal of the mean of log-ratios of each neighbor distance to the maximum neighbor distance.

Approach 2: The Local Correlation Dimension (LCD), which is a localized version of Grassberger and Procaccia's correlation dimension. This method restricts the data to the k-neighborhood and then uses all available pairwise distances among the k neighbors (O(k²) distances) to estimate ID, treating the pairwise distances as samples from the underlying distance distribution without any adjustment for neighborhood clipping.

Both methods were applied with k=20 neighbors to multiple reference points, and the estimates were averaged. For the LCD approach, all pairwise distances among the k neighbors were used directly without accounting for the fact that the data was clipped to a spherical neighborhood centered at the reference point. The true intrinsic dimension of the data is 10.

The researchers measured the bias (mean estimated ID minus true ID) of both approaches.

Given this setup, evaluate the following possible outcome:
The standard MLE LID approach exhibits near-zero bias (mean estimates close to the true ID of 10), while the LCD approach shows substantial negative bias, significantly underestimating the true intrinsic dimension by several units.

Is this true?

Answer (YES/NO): NO